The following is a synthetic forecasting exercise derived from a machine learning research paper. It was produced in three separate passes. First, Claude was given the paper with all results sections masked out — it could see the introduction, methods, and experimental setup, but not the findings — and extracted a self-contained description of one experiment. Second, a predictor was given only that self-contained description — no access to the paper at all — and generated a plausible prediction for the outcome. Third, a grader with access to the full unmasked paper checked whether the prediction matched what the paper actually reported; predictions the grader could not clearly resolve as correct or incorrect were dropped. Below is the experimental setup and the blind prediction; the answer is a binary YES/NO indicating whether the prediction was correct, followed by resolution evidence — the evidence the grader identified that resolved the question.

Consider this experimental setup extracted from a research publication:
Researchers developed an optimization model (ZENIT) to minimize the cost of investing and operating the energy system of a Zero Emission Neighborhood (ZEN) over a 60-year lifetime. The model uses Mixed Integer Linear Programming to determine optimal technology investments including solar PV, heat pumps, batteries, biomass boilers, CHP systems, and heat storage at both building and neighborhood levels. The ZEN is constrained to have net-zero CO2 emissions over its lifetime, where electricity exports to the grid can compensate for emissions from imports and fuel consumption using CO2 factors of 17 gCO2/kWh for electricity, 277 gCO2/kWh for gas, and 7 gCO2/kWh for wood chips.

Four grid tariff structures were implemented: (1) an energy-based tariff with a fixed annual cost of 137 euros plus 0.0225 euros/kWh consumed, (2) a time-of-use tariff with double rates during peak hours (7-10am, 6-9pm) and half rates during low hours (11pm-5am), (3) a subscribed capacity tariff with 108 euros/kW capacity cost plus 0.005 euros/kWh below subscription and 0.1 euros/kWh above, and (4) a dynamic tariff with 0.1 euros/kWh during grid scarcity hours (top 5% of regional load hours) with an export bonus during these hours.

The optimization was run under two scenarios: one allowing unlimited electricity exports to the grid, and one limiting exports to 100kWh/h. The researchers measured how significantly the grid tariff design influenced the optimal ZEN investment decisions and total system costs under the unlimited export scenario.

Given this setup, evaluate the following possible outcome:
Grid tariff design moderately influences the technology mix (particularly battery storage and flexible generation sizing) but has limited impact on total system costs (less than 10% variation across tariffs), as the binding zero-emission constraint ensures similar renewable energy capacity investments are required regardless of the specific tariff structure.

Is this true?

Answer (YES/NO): NO